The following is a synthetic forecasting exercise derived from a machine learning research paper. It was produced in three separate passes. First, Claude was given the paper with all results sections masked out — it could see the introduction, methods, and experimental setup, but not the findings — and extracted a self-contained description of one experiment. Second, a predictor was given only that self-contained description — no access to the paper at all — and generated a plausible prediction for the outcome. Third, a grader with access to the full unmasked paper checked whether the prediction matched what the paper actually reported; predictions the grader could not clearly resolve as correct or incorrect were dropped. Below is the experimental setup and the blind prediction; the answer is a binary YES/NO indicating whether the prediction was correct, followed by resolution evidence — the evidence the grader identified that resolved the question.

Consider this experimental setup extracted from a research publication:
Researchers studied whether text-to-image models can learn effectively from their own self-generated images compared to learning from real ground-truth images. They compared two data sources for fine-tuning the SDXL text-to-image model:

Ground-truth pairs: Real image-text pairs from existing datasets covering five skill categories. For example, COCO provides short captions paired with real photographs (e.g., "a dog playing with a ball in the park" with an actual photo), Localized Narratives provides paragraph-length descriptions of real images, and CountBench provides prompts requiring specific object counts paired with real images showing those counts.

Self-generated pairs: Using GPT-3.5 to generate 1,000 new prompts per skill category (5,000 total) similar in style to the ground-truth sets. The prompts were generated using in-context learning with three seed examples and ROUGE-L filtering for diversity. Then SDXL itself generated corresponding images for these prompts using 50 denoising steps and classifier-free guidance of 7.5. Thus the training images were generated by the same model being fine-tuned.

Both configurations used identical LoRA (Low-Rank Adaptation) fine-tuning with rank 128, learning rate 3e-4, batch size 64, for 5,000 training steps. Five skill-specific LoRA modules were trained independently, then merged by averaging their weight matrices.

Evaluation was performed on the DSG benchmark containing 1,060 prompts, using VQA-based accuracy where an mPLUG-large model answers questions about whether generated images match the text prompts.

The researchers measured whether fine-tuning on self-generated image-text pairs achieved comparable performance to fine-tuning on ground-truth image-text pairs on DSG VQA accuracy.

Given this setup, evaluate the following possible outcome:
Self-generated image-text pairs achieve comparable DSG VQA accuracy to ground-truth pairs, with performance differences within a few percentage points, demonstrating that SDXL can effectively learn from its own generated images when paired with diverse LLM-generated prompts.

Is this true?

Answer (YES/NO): YES